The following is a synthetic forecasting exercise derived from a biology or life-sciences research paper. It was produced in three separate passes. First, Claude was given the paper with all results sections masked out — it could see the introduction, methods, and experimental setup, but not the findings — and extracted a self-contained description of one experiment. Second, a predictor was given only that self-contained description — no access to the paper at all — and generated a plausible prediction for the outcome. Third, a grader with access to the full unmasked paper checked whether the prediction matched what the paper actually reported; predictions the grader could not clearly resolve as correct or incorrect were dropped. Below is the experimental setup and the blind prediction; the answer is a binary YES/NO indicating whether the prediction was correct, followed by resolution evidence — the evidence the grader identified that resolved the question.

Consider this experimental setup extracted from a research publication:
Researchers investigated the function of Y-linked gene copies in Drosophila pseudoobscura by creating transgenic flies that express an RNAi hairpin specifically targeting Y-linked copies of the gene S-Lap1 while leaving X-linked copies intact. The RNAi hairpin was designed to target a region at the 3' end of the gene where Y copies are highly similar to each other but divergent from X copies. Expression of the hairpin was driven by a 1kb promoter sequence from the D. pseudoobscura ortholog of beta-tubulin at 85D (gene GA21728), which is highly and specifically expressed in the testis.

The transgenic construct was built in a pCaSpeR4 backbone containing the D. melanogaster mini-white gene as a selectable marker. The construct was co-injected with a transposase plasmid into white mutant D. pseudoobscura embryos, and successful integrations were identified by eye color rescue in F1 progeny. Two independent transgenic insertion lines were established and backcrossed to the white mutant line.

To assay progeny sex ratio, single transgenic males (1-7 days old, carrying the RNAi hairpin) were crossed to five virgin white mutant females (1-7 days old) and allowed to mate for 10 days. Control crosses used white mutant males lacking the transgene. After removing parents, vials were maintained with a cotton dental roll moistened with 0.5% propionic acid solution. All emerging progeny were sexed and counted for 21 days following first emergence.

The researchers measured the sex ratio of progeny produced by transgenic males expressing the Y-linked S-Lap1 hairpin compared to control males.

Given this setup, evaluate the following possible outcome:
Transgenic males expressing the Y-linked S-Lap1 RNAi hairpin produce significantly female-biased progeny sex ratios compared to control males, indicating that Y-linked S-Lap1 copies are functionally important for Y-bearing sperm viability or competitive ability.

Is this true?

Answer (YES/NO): YES